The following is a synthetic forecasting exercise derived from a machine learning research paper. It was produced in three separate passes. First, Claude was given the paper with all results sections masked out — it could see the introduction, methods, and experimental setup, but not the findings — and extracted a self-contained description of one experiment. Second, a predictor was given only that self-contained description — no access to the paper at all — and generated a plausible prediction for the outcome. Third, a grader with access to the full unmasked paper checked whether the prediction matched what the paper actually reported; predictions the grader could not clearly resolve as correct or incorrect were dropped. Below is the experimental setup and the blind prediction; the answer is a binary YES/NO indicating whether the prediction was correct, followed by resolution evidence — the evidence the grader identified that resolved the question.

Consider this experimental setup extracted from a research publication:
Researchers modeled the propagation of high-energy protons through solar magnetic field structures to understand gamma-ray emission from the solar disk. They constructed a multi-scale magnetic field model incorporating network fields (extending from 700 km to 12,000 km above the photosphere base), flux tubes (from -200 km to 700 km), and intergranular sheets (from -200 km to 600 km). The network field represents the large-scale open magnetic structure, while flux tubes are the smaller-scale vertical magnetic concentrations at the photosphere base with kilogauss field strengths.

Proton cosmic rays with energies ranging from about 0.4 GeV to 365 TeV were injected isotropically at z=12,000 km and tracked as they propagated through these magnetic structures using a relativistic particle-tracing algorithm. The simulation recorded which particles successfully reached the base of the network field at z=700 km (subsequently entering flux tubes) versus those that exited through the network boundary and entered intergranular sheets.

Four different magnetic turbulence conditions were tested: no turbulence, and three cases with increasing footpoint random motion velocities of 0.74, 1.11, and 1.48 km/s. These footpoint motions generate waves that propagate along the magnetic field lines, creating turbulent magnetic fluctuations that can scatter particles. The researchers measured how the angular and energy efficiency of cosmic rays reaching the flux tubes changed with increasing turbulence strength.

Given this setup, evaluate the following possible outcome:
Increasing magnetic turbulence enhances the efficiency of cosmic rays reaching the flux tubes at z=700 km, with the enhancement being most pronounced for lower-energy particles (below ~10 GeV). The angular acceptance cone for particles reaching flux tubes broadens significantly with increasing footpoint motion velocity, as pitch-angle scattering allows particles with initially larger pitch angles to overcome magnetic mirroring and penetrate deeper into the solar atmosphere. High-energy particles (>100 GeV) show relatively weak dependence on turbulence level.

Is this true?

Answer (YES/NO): NO